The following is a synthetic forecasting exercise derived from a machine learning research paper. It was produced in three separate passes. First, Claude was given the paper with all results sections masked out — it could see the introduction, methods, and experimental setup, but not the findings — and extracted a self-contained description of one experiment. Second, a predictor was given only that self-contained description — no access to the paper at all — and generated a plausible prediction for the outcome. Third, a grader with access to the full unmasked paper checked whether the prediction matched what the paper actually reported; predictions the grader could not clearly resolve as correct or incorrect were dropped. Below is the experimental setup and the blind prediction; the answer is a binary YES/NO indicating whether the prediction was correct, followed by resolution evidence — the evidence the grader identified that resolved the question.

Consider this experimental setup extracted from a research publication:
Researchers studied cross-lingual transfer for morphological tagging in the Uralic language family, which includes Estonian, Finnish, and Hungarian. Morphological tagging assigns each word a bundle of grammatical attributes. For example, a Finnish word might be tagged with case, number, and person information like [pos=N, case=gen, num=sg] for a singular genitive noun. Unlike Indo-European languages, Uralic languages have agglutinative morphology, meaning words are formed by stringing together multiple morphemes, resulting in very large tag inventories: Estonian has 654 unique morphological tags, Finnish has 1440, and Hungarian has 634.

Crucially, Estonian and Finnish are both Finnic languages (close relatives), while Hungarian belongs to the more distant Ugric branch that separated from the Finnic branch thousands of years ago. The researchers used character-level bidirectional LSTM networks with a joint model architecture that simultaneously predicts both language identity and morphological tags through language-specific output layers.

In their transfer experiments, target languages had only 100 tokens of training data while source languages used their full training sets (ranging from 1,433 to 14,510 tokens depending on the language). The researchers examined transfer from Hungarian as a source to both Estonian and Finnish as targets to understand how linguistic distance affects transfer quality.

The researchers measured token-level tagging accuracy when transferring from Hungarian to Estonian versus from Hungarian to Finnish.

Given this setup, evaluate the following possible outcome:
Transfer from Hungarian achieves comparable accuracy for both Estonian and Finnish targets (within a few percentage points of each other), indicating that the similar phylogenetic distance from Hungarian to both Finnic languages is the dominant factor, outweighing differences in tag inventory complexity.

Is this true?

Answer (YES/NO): YES